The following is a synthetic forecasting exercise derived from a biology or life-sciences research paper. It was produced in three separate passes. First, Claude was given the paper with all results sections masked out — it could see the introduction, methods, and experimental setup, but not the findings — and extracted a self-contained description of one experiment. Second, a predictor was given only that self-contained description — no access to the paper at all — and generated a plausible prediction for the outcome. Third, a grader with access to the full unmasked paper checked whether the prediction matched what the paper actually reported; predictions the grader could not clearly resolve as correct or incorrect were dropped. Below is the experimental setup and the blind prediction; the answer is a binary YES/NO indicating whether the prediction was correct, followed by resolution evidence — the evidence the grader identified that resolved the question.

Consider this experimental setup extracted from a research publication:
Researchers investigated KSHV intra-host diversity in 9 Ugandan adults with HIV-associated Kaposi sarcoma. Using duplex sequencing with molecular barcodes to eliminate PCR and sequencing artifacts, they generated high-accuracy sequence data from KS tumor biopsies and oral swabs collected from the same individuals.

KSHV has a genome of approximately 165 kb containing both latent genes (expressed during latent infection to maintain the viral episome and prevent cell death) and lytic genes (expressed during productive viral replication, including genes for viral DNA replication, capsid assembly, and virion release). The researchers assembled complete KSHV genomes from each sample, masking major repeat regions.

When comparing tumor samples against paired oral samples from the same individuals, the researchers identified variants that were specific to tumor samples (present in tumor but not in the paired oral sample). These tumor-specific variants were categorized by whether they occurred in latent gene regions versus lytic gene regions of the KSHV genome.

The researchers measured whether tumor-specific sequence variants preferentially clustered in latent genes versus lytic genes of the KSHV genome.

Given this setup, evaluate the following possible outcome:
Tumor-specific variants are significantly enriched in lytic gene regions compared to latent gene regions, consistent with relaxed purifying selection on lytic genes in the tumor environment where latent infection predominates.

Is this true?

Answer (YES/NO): YES